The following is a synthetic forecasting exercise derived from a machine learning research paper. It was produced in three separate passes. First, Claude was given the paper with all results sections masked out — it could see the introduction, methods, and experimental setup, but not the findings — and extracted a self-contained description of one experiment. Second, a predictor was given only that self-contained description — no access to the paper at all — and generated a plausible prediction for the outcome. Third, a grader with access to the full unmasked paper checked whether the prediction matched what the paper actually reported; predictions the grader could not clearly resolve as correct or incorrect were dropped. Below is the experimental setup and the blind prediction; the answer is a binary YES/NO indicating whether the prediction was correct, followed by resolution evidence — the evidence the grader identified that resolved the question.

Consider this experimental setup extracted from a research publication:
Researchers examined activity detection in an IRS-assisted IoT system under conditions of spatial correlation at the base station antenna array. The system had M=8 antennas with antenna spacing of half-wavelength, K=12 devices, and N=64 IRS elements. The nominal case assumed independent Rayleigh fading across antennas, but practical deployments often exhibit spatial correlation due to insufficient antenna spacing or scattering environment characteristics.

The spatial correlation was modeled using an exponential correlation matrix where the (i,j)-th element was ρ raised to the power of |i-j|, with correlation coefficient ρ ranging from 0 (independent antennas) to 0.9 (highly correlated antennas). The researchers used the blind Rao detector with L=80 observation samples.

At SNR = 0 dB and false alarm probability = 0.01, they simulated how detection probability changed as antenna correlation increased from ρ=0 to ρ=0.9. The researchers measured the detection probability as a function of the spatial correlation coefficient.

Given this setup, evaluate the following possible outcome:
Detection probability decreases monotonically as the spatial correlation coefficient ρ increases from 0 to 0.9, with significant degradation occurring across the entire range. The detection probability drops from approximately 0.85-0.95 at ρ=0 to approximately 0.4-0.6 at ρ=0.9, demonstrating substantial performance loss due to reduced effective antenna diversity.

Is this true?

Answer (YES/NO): NO